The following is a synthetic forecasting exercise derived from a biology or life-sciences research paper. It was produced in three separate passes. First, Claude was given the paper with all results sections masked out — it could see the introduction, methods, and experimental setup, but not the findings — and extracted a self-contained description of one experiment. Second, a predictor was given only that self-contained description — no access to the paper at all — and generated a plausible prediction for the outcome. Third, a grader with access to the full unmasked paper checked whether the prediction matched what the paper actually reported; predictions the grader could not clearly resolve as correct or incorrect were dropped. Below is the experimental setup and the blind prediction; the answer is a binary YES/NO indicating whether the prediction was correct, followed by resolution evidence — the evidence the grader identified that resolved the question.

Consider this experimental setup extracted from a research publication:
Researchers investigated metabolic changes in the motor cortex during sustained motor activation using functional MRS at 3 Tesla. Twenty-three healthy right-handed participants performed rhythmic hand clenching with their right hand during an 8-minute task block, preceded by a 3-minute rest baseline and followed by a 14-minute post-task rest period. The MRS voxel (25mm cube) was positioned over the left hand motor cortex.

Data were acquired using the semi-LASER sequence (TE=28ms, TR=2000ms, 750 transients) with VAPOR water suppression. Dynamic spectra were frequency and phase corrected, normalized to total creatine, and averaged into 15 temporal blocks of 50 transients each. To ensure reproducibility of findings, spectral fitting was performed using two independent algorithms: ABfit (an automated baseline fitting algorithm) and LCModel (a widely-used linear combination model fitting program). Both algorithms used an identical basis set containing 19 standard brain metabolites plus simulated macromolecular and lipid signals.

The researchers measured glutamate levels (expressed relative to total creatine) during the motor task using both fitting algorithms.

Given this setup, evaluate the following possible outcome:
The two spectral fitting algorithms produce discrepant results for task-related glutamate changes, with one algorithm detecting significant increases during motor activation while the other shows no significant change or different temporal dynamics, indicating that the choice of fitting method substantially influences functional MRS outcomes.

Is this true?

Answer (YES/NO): YES